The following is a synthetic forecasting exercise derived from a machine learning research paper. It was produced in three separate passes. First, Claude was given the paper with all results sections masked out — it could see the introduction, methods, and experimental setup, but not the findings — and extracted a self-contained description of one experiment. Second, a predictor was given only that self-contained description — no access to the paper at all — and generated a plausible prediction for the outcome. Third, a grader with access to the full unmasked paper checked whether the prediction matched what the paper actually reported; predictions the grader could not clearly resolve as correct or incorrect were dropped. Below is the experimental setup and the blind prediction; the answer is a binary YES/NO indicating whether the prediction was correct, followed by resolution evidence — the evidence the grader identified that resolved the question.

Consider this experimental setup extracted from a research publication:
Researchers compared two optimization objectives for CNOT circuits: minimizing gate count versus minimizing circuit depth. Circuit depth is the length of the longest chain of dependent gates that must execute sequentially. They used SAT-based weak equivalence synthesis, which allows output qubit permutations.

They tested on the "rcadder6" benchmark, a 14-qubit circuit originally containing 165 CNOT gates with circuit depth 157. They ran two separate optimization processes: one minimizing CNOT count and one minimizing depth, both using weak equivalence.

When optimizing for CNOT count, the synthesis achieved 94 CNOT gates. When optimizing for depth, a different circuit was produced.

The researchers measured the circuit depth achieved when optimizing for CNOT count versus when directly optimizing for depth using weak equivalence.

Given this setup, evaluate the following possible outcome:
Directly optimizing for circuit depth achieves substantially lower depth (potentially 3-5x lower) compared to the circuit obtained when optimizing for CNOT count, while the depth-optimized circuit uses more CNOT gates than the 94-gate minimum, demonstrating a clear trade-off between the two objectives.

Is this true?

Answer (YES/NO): NO